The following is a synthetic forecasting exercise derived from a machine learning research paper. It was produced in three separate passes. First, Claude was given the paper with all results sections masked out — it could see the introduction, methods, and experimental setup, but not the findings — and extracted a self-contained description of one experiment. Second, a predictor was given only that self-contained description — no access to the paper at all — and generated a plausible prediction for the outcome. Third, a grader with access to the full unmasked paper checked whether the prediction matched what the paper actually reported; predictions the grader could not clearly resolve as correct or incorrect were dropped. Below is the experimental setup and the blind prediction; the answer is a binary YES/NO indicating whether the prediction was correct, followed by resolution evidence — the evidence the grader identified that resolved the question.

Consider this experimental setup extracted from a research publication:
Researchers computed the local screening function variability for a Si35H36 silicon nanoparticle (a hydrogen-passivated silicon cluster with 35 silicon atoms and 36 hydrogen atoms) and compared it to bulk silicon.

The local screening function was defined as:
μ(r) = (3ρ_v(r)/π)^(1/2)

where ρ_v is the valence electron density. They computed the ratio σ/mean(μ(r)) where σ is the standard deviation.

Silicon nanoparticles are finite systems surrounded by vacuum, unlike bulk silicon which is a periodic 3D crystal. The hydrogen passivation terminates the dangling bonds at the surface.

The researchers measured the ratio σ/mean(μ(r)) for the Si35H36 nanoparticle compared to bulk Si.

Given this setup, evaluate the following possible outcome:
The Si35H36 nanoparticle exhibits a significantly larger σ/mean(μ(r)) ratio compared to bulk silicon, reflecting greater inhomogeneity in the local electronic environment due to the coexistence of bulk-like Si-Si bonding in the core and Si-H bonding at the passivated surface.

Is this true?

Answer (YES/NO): YES